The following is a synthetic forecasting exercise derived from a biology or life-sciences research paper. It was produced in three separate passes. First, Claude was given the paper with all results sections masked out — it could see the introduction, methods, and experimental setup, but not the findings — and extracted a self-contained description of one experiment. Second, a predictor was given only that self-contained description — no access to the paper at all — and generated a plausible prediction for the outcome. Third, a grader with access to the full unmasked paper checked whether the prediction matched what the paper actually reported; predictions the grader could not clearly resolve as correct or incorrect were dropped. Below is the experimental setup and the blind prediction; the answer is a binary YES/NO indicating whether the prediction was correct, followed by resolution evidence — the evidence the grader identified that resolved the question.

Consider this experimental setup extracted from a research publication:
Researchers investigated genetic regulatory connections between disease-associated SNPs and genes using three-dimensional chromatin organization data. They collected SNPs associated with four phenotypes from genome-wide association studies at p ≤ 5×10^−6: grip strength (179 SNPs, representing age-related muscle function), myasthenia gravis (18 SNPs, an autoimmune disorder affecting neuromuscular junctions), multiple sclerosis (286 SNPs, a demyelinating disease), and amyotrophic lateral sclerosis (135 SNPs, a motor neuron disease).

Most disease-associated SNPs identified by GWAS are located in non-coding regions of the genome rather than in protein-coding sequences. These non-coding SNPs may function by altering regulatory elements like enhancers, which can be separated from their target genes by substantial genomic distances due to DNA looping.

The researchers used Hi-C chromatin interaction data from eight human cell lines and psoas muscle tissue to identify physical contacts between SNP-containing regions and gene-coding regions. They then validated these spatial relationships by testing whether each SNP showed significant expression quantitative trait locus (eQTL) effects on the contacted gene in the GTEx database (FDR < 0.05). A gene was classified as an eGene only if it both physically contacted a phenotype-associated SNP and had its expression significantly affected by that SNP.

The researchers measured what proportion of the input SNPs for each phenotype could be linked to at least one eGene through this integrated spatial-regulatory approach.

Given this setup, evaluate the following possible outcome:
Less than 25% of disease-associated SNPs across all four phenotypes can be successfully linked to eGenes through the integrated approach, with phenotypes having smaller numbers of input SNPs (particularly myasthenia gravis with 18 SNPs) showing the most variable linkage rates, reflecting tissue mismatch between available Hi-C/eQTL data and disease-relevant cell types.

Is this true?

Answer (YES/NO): NO